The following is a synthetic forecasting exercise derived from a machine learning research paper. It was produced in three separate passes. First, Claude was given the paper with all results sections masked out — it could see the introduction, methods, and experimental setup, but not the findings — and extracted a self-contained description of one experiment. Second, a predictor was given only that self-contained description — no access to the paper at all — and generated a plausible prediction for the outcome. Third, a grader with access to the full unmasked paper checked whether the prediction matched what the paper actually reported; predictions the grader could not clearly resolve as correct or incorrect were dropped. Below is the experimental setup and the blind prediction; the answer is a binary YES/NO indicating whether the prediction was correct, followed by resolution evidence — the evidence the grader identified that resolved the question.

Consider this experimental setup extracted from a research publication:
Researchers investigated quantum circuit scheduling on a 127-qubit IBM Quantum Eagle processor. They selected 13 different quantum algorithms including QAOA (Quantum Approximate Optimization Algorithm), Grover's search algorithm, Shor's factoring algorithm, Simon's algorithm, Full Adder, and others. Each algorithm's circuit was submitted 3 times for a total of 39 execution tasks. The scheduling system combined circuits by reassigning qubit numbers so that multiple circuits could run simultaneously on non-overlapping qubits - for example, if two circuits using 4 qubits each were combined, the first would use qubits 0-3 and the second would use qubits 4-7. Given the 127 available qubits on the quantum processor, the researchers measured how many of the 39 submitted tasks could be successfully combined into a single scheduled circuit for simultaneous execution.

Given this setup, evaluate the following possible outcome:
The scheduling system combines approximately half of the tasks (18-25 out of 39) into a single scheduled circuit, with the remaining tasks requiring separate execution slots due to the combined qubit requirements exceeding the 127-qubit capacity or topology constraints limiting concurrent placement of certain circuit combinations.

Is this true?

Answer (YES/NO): NO